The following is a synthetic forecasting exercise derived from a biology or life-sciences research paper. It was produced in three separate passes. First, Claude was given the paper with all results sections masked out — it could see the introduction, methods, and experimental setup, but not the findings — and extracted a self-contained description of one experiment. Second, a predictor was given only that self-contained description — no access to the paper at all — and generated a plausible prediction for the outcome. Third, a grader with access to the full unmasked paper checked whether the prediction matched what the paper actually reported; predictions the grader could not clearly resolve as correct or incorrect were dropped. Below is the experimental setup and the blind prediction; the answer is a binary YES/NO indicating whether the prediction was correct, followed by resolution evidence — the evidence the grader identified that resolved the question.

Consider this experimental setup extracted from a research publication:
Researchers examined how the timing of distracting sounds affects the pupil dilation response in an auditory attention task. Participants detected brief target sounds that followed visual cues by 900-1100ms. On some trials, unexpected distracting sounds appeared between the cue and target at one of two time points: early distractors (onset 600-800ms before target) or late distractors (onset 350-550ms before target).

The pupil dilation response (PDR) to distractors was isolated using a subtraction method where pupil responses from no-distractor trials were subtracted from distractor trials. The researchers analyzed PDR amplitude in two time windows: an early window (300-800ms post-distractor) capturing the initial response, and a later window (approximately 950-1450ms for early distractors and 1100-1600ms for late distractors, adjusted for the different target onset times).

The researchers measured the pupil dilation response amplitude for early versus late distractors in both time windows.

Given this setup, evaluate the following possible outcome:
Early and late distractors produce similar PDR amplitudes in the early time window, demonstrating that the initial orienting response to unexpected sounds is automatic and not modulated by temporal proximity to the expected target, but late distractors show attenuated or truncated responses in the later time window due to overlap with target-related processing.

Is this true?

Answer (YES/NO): NO